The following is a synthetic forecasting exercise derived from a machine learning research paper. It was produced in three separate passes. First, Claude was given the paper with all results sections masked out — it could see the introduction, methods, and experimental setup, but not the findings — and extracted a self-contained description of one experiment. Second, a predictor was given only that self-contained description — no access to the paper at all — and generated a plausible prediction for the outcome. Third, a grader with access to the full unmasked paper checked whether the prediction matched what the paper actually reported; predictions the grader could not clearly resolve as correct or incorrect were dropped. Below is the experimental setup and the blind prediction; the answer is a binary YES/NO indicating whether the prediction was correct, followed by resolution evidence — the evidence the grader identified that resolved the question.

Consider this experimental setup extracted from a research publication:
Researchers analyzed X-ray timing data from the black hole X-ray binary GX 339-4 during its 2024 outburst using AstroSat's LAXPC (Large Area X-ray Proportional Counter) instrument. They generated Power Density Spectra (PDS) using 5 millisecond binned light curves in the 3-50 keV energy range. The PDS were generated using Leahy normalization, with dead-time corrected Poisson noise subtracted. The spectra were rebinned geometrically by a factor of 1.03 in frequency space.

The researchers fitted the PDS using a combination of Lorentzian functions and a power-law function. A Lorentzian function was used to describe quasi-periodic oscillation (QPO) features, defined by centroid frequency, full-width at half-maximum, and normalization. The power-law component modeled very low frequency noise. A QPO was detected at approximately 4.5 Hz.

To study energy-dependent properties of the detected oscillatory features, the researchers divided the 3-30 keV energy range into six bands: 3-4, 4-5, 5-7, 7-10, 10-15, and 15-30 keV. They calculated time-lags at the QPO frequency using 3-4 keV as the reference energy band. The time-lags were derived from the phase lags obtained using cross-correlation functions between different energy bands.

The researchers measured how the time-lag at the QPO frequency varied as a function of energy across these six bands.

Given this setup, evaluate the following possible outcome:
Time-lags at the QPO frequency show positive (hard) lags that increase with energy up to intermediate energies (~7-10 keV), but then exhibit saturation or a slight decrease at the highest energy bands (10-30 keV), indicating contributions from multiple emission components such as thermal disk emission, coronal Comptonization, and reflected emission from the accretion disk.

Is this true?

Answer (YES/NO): YES